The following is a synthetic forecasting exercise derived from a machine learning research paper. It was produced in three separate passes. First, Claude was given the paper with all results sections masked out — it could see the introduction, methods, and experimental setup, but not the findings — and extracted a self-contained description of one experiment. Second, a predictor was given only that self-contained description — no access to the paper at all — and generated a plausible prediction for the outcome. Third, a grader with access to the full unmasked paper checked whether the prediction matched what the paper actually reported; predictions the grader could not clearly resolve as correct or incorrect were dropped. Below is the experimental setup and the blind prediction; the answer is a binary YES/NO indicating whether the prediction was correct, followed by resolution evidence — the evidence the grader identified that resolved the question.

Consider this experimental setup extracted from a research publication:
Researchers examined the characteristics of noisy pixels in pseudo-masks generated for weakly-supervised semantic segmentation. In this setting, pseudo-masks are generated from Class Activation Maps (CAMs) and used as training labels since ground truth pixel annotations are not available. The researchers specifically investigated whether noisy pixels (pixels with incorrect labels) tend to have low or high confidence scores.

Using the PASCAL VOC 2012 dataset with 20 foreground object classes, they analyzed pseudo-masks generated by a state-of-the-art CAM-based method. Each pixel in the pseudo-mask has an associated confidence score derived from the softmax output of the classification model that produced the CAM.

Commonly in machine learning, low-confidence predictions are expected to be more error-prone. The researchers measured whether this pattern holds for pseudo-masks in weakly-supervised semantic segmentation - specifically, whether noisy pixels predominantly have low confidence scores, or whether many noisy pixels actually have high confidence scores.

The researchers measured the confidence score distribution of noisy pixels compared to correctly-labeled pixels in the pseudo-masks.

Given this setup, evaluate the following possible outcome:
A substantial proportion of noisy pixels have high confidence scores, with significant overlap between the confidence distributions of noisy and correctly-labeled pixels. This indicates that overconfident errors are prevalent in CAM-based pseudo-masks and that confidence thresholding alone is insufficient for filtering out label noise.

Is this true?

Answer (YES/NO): YES